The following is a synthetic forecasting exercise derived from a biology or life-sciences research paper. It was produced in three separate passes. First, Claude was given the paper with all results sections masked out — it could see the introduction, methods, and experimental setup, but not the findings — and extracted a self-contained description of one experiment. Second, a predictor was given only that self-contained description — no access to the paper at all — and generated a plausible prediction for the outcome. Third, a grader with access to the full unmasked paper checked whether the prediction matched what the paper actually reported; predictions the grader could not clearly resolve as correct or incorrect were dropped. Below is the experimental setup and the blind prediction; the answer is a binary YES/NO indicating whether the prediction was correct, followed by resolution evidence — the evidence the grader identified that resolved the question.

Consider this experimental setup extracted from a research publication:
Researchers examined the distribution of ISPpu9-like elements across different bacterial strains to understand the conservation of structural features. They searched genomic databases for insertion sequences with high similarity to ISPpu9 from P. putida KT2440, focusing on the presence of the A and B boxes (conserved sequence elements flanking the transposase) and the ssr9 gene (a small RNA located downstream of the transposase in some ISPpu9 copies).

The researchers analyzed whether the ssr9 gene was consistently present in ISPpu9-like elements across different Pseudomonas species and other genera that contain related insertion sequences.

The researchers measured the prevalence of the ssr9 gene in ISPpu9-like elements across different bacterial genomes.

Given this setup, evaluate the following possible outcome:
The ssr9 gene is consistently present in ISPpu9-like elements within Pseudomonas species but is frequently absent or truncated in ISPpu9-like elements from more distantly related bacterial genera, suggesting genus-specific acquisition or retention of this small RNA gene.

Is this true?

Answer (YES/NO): NO